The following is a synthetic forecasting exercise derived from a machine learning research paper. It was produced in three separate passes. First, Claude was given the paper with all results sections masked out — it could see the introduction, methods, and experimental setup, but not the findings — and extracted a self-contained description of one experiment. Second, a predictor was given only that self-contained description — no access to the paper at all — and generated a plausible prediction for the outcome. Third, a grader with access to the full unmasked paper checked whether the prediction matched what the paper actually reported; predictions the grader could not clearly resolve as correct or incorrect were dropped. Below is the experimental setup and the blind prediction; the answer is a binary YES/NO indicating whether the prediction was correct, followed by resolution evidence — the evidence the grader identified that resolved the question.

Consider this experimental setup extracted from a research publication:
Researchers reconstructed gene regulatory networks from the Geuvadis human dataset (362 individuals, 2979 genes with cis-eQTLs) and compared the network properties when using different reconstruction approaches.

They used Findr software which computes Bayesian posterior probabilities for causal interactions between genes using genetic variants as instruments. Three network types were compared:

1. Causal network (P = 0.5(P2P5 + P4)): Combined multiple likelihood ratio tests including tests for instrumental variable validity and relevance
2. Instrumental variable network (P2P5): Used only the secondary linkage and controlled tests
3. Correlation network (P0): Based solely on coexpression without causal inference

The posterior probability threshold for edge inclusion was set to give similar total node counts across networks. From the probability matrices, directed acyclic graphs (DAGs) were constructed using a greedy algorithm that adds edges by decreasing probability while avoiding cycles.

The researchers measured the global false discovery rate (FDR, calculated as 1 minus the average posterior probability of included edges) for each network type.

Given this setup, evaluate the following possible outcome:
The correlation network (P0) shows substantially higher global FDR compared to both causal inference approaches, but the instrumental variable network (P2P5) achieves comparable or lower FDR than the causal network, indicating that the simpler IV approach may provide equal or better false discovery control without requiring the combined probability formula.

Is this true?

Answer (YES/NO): NO